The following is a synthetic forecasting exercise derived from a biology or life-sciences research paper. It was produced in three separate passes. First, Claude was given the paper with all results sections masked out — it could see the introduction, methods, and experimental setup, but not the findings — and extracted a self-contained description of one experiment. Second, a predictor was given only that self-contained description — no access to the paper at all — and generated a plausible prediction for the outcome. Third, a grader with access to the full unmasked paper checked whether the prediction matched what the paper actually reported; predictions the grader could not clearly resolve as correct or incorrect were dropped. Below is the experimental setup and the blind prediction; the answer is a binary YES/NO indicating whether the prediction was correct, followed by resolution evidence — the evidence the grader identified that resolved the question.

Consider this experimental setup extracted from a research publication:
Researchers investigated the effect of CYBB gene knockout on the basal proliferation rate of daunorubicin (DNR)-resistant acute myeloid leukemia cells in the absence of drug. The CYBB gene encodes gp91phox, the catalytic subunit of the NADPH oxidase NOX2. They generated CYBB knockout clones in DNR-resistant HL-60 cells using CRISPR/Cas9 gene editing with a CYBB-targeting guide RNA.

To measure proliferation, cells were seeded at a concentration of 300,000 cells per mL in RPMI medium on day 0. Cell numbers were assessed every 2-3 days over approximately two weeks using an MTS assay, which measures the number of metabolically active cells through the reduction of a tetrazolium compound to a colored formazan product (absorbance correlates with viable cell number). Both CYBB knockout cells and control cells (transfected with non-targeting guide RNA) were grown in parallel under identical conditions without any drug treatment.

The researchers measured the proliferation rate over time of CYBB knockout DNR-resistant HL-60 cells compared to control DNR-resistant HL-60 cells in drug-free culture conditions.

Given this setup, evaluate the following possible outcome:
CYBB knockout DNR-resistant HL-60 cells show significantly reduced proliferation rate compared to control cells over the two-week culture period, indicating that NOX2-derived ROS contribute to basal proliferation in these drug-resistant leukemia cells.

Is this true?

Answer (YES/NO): NO